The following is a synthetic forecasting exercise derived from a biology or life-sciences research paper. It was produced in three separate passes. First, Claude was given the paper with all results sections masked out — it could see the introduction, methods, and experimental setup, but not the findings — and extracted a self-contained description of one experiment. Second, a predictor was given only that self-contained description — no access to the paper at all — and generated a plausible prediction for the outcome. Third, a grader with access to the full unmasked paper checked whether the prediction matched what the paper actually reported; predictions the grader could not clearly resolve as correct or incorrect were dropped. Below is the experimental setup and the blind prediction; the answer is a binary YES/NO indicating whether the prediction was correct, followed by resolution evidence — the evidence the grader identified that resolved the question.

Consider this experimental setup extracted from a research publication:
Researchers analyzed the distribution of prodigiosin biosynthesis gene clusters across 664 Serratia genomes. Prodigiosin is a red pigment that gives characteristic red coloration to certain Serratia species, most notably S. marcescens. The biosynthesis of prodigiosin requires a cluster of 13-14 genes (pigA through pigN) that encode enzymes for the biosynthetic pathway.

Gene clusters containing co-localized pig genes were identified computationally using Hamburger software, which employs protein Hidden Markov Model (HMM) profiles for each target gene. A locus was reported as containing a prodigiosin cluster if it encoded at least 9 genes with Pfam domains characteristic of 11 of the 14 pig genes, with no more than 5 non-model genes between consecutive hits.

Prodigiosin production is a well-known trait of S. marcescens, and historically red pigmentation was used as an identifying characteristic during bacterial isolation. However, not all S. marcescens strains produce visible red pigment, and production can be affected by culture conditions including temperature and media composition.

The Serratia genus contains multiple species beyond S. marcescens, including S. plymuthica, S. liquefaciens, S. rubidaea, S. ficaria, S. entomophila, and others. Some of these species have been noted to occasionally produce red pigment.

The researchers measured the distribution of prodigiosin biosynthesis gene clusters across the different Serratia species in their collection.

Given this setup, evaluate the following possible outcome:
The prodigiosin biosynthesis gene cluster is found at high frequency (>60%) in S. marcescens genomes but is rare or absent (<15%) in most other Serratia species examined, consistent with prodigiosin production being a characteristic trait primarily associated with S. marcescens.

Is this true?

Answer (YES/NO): NO